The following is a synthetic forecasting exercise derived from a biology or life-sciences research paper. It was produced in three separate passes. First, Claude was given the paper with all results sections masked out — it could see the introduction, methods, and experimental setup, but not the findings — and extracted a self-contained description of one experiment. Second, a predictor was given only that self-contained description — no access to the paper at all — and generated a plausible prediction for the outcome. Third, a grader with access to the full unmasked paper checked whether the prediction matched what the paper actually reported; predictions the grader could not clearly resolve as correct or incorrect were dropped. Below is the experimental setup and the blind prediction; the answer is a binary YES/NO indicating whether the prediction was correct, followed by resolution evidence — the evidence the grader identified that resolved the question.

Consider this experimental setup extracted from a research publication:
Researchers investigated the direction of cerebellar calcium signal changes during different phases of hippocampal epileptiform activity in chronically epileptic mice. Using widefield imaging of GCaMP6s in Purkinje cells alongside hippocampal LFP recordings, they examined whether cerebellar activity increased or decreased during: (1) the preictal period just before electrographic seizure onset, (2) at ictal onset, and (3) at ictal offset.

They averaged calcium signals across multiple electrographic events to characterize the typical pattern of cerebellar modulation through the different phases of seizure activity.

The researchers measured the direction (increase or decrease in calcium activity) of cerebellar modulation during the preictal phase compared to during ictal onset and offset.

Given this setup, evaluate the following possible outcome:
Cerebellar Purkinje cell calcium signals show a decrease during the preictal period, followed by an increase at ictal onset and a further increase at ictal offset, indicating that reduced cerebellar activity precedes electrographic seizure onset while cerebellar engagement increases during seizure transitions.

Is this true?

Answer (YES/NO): YES